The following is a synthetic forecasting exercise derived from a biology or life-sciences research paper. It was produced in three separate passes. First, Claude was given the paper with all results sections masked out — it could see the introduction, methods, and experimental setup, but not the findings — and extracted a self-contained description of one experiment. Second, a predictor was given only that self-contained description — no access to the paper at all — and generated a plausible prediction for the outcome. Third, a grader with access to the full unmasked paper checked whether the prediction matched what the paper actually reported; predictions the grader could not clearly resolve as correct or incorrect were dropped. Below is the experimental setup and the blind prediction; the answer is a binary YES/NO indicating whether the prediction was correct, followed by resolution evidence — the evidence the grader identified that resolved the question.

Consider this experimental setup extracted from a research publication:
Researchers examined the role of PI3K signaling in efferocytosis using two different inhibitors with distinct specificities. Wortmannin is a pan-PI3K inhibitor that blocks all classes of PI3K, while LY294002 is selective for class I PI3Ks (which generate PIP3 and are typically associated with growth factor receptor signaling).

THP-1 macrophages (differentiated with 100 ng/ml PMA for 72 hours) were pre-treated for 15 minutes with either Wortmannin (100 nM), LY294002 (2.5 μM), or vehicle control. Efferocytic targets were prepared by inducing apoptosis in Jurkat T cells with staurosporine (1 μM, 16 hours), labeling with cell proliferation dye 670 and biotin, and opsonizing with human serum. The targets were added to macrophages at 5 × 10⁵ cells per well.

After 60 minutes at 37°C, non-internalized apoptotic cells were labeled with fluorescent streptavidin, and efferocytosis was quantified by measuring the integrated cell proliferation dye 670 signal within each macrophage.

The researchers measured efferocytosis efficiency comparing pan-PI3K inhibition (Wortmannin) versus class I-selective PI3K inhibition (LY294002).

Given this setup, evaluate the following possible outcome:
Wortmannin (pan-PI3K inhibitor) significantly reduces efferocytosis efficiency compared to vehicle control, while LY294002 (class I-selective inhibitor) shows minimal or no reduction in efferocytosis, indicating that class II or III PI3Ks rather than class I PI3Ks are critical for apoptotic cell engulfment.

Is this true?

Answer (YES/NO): NO